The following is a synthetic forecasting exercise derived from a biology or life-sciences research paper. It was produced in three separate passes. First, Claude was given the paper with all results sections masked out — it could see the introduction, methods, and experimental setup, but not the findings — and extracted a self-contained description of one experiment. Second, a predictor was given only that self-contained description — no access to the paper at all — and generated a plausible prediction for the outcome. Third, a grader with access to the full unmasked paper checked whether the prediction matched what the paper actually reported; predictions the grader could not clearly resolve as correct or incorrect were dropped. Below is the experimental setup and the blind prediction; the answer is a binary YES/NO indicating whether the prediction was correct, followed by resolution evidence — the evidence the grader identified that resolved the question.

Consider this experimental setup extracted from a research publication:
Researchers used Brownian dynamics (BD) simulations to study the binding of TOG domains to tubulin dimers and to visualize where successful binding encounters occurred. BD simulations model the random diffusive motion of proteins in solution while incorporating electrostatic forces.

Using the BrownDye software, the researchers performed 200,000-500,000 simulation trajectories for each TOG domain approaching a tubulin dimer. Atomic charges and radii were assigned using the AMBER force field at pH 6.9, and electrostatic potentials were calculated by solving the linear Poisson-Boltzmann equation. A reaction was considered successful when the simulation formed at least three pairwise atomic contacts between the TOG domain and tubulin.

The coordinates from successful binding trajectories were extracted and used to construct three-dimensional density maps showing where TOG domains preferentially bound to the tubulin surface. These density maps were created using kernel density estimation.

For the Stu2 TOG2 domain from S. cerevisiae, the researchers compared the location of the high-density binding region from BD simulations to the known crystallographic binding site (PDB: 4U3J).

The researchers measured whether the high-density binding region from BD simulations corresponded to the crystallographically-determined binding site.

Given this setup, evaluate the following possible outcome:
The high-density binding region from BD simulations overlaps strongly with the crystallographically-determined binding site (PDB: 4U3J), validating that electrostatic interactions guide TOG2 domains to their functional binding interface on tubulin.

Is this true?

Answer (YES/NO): YES